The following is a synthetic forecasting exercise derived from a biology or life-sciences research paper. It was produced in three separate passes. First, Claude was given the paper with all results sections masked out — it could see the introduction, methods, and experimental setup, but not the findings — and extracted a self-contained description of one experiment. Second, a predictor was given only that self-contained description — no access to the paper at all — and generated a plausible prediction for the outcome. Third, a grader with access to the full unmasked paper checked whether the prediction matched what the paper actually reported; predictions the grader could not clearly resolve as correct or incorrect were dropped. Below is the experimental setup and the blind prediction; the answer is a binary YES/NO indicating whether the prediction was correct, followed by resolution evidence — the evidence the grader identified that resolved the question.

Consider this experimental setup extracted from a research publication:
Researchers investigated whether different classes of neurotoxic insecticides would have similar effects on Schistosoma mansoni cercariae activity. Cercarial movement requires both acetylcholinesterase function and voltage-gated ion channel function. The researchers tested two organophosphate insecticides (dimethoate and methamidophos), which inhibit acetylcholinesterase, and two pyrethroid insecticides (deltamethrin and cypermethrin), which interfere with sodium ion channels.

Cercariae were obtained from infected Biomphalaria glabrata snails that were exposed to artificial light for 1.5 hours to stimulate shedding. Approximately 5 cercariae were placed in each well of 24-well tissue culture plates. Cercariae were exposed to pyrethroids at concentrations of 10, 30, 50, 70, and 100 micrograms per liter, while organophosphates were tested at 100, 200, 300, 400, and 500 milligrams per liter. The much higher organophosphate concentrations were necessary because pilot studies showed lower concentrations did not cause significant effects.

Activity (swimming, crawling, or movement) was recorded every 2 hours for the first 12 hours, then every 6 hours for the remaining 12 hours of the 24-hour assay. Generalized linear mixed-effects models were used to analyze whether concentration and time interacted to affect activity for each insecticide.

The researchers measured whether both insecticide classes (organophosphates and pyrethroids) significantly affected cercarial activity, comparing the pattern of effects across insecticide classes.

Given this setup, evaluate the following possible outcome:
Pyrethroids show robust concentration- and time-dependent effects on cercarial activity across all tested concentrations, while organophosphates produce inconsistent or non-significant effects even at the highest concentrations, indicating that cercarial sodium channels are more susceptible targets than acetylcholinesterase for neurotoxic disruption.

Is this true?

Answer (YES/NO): NO